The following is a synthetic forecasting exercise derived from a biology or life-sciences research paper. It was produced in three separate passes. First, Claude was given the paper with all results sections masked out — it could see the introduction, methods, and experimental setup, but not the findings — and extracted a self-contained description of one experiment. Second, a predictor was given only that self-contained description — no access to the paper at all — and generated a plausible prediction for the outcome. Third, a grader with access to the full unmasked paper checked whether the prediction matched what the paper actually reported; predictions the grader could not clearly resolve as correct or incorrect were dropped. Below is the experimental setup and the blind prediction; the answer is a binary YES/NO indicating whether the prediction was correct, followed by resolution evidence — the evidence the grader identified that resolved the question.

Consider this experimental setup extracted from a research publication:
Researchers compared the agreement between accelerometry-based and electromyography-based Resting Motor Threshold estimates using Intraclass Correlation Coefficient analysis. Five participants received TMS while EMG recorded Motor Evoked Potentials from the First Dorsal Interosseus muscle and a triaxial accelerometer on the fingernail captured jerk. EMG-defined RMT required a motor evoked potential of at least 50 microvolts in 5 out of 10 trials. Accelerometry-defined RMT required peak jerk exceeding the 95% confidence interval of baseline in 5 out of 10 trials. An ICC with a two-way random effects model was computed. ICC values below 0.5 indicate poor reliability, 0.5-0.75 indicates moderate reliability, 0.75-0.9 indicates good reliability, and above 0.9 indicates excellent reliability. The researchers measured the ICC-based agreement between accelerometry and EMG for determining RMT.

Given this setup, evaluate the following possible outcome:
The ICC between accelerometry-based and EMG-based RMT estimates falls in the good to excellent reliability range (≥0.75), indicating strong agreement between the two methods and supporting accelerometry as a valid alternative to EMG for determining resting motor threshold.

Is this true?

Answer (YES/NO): NO